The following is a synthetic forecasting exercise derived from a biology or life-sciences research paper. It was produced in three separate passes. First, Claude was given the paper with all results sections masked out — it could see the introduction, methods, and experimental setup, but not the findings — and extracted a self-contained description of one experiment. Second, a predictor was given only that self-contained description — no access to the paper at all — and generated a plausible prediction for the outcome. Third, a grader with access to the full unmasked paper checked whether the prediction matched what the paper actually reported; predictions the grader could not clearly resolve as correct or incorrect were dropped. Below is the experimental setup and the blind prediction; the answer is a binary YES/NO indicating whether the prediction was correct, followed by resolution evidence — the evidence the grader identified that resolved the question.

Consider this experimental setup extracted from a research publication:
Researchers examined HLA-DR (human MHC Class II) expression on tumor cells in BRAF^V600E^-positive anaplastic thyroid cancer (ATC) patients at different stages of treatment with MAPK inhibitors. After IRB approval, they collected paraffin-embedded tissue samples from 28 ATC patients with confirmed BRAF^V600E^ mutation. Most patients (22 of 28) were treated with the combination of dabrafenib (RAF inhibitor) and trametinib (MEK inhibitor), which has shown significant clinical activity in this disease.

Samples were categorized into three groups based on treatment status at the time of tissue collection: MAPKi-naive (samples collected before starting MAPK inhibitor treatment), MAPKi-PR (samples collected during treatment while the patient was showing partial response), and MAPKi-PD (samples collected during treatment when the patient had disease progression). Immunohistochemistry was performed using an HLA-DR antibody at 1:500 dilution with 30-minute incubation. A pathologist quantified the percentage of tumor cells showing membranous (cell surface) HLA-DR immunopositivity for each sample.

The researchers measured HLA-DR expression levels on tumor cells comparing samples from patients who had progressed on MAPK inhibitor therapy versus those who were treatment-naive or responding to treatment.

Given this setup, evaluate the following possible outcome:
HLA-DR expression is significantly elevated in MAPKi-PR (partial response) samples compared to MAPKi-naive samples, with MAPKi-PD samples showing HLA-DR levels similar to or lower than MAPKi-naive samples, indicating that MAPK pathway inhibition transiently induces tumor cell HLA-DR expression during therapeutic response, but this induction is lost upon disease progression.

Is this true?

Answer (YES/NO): YES